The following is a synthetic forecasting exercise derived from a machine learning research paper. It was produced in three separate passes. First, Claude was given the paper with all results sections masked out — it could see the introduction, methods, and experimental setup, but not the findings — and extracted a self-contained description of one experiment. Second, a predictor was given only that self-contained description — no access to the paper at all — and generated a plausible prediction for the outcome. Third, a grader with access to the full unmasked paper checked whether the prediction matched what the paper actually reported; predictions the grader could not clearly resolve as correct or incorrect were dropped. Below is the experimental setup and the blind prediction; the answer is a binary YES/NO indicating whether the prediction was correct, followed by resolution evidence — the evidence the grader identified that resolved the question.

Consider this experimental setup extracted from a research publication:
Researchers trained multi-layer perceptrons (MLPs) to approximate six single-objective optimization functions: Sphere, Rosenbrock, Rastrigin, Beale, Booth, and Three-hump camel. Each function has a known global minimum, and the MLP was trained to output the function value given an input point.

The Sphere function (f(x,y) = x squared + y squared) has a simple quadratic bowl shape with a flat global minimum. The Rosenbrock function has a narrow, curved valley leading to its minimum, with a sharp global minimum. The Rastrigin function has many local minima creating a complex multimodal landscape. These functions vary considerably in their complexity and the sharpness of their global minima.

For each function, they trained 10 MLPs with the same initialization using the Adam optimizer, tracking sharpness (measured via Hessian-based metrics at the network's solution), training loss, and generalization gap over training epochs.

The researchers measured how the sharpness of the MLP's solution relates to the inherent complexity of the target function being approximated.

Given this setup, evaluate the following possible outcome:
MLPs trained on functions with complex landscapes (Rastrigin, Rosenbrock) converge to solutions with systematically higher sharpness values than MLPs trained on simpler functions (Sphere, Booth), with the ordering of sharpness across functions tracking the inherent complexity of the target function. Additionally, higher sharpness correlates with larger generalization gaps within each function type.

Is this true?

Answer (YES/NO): NO